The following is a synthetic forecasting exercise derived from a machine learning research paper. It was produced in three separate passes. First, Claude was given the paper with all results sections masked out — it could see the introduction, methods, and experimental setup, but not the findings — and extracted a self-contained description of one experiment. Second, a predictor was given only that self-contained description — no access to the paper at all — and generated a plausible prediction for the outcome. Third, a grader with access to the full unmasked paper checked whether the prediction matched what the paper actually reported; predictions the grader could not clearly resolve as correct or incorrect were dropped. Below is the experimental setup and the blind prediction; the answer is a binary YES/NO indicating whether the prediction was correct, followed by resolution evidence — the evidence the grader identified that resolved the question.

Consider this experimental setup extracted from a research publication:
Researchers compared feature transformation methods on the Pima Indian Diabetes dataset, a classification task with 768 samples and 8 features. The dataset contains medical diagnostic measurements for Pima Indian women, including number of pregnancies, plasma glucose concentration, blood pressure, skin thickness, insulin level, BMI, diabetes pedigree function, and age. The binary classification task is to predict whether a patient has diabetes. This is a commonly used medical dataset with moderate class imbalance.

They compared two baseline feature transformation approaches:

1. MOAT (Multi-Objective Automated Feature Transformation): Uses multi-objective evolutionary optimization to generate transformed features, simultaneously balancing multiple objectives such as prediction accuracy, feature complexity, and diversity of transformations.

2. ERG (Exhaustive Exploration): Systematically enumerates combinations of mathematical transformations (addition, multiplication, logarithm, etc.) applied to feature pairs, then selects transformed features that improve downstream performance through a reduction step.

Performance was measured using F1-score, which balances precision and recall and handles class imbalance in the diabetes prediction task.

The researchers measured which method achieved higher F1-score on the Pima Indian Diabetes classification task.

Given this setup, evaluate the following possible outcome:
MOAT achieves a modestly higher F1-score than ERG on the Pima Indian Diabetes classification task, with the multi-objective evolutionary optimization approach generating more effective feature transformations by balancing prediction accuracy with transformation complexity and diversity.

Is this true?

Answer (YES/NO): YES